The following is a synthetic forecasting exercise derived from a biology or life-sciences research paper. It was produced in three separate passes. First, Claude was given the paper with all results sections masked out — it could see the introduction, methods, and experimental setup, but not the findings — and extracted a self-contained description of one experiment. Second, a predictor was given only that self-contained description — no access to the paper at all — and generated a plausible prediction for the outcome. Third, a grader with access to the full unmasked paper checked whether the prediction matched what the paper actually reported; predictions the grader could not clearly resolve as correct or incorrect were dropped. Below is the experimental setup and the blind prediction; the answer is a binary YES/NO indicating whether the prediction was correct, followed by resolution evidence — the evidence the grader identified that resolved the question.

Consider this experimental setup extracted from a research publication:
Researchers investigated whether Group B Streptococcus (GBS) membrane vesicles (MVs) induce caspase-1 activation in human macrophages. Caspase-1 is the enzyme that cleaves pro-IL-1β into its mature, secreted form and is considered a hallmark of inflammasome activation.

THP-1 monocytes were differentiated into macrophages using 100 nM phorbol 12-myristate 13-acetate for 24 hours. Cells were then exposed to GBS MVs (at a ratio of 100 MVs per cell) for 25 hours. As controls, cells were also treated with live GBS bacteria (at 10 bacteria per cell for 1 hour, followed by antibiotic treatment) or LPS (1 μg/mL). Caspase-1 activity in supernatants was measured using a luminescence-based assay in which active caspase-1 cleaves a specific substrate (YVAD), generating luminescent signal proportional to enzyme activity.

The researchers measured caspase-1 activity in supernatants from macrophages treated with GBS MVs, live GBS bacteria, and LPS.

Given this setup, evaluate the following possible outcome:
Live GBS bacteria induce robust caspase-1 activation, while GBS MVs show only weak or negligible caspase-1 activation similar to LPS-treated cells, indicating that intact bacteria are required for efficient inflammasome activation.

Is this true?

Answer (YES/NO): NO